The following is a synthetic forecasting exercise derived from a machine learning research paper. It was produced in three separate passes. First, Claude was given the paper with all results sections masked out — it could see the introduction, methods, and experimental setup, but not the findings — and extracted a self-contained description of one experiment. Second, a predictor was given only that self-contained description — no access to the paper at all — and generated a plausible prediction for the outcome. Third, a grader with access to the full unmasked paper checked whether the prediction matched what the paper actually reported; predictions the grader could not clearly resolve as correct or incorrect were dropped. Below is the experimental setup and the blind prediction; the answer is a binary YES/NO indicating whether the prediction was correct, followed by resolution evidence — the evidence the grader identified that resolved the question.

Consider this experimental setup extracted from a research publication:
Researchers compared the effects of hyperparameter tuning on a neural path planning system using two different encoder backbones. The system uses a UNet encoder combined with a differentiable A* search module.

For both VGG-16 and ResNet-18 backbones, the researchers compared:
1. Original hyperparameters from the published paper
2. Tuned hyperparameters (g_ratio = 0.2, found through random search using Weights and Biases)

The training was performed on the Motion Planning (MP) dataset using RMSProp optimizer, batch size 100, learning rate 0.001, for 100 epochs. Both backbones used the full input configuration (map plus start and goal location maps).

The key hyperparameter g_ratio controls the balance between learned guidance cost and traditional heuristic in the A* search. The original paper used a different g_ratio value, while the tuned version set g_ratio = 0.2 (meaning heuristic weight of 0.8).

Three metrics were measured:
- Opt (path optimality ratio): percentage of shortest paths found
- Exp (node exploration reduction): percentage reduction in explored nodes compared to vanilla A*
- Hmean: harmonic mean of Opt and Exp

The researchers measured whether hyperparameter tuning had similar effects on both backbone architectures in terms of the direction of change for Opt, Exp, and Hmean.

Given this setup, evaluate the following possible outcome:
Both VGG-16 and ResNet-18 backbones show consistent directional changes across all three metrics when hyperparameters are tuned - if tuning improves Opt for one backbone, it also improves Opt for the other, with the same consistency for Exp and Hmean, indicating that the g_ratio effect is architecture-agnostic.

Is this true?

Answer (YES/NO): YES